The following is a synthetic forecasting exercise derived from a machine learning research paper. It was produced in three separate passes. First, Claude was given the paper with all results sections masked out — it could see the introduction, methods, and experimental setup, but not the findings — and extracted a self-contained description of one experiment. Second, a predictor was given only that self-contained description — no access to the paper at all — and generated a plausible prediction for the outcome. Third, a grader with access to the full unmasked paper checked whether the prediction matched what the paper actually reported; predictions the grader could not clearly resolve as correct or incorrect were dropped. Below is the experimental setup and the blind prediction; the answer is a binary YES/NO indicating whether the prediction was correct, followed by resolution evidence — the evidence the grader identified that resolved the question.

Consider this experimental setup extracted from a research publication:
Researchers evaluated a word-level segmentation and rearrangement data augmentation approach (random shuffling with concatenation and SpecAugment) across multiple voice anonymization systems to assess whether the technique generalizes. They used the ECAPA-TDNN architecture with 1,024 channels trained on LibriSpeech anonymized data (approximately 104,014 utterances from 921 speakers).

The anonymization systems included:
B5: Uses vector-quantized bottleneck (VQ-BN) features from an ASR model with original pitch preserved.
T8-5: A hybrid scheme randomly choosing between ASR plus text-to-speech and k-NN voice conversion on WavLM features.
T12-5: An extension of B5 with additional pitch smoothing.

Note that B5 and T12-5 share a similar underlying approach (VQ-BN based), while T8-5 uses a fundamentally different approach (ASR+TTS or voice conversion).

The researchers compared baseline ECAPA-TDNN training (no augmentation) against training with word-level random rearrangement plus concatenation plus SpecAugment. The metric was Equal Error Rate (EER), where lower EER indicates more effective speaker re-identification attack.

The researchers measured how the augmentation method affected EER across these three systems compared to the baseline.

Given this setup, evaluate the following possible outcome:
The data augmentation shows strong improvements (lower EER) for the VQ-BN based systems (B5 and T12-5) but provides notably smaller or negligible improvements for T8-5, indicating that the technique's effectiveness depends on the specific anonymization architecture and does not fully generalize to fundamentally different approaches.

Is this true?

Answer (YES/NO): NO